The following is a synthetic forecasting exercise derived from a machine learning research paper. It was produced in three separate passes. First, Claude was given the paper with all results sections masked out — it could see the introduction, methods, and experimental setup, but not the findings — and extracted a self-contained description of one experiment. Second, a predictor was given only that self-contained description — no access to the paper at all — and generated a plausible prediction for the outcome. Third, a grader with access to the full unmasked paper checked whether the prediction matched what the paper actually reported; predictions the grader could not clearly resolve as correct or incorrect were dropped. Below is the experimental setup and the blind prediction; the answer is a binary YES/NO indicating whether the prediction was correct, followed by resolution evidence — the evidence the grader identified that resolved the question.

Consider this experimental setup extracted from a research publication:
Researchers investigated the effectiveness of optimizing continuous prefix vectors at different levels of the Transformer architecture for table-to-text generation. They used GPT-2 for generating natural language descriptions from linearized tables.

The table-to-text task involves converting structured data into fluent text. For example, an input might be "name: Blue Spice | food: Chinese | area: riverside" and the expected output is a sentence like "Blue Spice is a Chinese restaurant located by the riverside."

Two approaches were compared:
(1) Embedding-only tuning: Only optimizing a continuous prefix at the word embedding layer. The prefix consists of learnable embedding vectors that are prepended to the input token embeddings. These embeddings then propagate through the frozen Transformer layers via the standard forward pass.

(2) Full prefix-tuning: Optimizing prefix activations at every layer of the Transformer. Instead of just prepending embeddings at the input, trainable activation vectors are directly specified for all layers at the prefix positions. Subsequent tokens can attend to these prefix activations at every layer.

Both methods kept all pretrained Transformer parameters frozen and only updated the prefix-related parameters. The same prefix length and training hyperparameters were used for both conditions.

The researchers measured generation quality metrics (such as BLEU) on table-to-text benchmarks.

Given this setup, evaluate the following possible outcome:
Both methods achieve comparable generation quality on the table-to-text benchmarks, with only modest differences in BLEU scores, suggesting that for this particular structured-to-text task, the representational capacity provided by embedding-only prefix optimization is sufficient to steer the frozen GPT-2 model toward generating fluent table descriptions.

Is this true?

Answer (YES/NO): NO